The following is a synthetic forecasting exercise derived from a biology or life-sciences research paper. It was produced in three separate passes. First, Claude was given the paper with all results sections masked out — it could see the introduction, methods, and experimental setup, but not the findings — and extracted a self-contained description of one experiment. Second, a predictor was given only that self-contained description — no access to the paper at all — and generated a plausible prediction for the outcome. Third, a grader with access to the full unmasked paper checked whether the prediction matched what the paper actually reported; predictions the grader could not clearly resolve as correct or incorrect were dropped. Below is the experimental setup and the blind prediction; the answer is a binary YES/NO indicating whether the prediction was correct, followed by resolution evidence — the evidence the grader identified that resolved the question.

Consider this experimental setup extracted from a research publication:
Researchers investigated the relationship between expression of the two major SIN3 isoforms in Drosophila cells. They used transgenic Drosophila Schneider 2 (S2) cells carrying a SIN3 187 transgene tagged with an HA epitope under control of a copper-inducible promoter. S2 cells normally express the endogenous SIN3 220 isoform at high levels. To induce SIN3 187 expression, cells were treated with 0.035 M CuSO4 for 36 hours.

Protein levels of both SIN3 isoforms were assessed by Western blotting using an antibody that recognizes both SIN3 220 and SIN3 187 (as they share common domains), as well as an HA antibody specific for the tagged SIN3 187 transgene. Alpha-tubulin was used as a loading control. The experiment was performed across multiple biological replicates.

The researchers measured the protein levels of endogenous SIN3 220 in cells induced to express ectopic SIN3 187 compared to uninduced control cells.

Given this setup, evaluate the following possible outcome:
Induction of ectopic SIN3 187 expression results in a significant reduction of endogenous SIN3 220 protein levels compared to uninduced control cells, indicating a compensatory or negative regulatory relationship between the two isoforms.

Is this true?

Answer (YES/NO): YES